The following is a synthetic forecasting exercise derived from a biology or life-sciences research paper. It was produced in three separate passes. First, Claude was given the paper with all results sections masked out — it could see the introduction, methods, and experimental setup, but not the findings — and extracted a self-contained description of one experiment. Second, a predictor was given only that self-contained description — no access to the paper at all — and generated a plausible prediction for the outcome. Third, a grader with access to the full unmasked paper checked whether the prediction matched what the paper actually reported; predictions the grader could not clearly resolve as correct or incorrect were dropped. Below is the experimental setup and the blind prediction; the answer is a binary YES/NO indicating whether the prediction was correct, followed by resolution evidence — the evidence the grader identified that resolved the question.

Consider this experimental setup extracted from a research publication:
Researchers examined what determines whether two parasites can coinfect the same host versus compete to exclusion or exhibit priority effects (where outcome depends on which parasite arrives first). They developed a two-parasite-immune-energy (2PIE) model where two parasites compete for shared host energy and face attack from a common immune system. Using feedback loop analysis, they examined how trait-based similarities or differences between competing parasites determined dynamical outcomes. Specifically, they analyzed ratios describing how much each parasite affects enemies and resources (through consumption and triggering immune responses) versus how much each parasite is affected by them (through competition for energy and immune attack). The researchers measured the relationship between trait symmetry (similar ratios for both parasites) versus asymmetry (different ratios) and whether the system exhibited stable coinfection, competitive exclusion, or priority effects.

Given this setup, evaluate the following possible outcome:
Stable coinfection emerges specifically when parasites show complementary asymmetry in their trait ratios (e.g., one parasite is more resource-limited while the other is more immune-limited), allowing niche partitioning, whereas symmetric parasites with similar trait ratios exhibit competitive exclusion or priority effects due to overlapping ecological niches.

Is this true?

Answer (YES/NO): NO